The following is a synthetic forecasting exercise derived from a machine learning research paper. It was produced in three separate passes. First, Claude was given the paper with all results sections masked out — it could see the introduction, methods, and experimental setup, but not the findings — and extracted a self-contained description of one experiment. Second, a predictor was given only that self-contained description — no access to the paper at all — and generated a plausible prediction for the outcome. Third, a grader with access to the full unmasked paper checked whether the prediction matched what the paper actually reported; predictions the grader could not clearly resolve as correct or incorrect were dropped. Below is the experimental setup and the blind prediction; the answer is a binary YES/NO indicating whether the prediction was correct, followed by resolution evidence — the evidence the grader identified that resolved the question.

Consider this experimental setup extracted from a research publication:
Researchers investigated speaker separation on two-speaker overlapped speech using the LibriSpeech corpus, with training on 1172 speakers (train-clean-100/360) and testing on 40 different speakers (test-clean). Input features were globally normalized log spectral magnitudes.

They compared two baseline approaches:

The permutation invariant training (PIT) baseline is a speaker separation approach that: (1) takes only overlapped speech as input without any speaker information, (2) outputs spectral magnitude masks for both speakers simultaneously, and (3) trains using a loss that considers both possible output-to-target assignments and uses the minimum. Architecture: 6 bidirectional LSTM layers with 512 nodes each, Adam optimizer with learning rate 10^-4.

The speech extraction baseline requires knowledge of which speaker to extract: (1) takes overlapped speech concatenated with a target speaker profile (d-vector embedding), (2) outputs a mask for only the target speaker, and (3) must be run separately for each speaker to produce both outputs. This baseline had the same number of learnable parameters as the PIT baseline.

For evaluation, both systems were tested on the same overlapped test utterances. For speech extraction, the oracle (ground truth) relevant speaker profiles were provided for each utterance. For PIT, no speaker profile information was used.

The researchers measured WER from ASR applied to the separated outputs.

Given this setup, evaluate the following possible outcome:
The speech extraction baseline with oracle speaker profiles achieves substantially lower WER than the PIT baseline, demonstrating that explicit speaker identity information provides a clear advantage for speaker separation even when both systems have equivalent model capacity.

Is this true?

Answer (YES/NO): YES